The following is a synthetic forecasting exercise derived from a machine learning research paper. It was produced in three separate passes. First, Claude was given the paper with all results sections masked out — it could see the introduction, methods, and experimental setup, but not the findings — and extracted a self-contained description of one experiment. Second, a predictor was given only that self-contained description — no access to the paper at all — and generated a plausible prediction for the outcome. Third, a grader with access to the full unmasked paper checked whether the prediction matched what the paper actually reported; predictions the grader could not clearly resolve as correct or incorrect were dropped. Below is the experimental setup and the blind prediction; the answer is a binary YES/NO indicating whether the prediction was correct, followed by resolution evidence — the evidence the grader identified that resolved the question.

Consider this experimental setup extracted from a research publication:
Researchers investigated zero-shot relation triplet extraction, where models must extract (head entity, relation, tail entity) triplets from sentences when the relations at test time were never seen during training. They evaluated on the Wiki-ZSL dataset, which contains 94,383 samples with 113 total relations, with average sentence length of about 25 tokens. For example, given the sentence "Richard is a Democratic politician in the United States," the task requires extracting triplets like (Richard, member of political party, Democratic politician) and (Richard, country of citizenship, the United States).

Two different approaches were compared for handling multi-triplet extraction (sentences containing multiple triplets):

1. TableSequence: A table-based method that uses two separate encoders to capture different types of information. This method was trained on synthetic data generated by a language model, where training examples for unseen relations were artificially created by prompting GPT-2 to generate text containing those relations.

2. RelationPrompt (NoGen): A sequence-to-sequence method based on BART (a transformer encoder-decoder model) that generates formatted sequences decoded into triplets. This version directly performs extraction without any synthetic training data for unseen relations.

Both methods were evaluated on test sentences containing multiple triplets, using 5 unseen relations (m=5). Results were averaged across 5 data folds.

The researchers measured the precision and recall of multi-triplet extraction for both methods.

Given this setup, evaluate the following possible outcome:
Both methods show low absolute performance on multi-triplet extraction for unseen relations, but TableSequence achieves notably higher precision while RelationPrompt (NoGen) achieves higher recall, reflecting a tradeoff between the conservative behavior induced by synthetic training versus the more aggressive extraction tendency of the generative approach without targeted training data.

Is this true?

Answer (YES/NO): YES